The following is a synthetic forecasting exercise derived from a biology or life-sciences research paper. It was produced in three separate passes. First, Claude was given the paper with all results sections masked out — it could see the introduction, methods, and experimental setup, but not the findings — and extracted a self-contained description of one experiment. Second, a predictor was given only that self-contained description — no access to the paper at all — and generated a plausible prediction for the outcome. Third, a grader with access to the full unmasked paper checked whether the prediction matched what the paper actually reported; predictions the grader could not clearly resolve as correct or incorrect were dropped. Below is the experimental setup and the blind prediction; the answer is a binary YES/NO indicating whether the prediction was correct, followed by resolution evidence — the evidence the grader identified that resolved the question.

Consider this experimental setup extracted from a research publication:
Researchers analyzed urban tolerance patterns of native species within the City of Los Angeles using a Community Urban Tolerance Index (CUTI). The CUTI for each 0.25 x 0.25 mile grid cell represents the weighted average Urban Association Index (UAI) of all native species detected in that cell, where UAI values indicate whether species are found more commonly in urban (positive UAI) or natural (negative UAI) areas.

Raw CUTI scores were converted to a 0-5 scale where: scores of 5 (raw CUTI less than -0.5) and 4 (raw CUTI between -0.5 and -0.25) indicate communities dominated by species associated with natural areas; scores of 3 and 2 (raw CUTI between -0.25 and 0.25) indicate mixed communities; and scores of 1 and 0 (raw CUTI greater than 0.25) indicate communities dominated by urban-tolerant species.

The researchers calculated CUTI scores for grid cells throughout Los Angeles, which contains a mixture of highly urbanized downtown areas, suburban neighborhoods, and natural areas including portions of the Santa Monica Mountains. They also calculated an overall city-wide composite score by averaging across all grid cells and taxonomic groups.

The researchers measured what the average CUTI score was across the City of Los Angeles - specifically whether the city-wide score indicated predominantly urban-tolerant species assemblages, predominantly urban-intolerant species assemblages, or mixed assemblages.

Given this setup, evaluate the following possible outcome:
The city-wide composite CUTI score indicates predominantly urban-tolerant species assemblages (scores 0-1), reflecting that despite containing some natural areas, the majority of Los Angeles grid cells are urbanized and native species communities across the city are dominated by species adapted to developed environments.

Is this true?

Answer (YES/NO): NO